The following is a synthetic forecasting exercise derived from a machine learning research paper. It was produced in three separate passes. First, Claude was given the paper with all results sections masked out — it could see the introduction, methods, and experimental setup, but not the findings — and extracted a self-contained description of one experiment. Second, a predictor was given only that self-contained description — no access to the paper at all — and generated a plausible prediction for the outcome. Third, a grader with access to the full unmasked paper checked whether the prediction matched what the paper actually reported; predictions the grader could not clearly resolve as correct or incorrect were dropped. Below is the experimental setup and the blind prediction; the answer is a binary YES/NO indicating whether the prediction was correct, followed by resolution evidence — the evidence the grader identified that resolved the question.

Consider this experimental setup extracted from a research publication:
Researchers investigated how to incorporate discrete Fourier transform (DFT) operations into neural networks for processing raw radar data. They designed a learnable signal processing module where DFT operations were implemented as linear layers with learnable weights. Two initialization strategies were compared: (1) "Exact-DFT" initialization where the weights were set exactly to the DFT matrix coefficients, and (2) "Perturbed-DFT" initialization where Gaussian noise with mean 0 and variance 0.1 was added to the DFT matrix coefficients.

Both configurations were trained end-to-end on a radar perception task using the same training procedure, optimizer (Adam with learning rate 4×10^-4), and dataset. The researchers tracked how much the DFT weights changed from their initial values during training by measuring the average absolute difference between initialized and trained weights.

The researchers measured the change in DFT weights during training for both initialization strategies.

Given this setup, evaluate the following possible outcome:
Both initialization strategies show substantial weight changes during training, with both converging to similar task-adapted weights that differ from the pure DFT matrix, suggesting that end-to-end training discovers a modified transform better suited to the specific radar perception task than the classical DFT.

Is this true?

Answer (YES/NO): NO